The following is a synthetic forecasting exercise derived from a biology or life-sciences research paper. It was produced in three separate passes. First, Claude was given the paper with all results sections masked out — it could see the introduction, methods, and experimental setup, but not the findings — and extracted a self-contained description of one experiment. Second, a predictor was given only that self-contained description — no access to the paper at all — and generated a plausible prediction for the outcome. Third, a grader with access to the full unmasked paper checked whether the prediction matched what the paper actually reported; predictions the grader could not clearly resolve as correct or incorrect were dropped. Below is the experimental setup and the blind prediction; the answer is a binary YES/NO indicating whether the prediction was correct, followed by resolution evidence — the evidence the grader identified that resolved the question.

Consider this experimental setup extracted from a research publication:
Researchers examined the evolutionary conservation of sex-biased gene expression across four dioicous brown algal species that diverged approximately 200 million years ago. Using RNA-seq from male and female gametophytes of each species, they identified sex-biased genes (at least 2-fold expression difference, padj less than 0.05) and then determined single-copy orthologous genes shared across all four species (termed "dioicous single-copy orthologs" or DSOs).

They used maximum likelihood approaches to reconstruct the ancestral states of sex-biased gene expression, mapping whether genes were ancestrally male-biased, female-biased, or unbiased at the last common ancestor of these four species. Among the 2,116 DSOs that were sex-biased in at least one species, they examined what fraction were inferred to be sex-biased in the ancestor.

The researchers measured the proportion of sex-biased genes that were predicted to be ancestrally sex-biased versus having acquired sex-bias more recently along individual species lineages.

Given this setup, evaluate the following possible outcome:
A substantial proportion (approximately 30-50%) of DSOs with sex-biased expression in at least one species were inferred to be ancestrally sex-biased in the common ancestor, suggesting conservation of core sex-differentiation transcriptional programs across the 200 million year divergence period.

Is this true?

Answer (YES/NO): NO